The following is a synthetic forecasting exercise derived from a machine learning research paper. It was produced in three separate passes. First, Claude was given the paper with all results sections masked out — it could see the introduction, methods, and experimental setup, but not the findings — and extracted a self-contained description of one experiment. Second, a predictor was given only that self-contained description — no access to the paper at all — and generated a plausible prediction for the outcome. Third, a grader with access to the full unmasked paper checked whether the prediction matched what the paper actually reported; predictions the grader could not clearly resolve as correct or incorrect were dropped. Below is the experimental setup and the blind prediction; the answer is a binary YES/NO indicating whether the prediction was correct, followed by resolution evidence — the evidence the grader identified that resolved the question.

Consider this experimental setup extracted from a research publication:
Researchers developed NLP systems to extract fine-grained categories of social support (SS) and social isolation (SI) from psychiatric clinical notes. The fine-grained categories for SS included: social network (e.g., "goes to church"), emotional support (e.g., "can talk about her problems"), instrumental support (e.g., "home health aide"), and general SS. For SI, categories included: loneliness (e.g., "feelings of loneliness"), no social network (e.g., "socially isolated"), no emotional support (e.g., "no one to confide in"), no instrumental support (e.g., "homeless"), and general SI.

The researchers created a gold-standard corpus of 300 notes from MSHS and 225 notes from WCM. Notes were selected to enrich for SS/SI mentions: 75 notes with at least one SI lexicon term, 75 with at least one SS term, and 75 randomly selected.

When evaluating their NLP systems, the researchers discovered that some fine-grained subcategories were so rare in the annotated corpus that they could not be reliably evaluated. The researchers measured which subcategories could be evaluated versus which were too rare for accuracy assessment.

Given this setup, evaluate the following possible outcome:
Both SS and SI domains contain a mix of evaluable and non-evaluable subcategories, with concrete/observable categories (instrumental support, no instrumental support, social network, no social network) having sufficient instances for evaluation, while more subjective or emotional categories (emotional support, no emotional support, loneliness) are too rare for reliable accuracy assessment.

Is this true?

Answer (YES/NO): NO